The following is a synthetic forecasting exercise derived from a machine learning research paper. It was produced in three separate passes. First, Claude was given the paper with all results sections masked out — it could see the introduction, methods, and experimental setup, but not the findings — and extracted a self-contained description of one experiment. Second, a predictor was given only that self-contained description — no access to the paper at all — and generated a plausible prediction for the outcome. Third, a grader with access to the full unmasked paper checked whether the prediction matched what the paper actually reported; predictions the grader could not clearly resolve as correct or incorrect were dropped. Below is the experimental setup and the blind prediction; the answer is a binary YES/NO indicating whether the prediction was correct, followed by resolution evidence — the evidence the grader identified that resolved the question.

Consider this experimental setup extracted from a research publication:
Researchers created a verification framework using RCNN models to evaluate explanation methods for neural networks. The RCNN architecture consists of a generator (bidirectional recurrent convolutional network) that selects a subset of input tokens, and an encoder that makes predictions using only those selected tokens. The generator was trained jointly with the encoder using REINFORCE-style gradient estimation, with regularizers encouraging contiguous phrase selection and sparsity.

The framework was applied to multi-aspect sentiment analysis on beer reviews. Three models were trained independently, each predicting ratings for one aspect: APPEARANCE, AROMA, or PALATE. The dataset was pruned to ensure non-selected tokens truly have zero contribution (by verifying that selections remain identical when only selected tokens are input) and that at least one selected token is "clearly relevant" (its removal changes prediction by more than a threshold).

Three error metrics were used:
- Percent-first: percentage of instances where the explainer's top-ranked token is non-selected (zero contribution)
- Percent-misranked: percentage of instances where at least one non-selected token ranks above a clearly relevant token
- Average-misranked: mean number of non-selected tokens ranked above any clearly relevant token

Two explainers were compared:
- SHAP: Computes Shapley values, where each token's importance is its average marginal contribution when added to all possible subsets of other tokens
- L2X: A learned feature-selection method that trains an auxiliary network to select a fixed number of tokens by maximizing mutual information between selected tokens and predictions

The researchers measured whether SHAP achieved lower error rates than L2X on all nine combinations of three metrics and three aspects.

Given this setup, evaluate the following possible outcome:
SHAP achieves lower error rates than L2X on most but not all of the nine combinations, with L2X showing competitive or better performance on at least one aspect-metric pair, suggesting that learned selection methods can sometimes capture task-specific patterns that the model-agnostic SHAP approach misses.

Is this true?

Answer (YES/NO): YES